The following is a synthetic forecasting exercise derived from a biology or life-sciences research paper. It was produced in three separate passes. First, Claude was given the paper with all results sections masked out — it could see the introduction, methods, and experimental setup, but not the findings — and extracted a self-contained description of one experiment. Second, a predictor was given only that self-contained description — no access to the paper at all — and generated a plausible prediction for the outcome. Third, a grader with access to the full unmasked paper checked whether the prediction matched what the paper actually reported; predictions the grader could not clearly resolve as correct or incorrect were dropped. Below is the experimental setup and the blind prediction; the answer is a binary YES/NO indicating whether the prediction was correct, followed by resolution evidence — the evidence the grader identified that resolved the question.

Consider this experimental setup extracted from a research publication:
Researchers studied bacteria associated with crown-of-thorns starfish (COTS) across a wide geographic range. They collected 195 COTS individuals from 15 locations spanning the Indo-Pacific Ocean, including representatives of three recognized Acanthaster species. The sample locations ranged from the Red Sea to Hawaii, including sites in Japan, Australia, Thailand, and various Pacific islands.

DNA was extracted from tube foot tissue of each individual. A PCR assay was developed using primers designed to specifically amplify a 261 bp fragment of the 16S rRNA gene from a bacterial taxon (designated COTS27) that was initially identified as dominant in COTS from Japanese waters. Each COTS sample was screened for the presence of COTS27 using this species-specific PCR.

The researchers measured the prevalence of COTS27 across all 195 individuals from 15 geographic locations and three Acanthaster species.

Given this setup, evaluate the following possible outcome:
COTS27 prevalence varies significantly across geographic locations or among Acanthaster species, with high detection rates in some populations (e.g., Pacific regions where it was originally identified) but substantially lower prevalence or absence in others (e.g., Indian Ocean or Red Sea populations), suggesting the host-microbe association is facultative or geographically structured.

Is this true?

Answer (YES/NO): NO